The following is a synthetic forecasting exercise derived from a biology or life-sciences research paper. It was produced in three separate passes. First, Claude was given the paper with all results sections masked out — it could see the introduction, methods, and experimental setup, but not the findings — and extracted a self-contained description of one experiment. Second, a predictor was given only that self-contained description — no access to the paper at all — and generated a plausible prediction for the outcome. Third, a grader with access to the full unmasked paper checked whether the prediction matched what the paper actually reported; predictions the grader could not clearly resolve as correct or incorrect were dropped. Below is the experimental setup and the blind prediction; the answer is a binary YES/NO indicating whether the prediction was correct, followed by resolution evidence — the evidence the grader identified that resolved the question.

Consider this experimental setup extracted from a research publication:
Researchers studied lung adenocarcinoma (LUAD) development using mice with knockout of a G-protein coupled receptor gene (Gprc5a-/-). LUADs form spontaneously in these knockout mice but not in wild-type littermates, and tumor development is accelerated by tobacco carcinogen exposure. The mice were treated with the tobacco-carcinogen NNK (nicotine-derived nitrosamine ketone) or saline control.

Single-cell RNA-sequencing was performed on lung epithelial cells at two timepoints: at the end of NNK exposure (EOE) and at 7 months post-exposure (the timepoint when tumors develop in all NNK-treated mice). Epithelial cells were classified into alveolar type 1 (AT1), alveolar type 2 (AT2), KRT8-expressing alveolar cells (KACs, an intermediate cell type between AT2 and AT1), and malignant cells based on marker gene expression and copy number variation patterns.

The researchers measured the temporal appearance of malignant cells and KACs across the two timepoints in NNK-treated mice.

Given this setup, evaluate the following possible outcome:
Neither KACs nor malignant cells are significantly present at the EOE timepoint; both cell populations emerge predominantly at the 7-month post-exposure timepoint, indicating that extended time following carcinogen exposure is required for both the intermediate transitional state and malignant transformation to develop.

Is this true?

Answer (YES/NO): NO